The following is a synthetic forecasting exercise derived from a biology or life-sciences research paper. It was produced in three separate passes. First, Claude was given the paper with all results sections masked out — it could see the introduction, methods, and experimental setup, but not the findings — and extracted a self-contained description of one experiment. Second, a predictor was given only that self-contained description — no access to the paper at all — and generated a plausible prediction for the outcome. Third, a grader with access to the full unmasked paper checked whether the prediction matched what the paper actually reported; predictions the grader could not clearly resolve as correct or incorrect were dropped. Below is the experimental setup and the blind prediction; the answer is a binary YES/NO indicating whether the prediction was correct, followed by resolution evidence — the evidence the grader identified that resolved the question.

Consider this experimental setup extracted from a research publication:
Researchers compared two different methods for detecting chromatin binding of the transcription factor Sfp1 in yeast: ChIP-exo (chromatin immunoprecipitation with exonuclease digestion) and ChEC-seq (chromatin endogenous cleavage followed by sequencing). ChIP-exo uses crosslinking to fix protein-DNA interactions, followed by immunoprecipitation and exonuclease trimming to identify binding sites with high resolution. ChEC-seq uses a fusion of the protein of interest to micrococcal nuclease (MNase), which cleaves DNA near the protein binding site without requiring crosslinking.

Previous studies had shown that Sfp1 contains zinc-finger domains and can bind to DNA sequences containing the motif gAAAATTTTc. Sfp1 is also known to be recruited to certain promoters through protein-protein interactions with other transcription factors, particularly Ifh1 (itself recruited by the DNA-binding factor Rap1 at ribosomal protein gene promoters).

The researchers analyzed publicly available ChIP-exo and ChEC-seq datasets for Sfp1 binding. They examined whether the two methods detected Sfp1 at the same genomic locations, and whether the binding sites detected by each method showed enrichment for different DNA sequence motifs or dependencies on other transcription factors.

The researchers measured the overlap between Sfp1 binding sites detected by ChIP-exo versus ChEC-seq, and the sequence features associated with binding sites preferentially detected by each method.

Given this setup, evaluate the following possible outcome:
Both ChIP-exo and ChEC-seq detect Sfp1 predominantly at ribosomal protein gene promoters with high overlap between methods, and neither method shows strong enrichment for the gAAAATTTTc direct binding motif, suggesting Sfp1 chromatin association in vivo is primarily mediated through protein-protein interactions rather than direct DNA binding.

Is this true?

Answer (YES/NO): NO